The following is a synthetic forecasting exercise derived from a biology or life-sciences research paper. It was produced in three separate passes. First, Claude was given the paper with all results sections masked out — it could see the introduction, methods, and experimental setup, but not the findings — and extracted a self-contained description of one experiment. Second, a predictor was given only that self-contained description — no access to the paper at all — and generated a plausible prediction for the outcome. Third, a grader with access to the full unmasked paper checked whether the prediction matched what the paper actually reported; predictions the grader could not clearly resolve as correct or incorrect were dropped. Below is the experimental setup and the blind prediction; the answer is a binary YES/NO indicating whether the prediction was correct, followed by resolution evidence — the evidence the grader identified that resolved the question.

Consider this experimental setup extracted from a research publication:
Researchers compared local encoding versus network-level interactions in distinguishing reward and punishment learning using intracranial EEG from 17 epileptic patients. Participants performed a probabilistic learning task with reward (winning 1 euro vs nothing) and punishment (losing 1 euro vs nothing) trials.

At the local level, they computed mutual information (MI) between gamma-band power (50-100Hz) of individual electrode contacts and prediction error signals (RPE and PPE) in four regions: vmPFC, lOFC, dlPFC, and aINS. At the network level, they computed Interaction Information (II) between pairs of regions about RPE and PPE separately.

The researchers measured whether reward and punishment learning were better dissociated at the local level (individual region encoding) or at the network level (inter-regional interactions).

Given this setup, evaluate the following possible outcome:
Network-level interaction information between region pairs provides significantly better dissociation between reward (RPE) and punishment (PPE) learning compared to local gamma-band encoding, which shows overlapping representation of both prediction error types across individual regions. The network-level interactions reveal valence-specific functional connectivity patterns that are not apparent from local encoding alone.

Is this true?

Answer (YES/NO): YES